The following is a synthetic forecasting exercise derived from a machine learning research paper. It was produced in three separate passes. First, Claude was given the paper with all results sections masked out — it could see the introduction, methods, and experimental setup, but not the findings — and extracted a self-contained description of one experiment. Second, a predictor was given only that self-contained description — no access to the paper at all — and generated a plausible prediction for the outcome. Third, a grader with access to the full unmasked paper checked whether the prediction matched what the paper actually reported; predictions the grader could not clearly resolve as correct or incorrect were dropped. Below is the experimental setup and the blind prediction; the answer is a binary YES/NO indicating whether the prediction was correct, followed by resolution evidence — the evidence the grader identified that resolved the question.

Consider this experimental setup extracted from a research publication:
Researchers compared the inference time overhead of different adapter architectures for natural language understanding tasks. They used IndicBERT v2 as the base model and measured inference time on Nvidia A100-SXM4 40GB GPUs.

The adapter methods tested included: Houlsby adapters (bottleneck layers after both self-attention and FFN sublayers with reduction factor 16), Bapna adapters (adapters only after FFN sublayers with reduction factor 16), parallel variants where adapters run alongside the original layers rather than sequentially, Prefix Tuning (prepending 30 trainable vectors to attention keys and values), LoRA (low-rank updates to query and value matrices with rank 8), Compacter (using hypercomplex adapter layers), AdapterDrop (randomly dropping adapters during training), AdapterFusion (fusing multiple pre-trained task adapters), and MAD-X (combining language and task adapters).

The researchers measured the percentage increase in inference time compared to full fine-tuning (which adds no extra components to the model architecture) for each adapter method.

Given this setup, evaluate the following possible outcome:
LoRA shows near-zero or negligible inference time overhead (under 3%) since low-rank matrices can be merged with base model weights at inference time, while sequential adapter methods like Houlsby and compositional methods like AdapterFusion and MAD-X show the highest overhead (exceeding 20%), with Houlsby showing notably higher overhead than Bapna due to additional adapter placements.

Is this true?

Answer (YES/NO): NO